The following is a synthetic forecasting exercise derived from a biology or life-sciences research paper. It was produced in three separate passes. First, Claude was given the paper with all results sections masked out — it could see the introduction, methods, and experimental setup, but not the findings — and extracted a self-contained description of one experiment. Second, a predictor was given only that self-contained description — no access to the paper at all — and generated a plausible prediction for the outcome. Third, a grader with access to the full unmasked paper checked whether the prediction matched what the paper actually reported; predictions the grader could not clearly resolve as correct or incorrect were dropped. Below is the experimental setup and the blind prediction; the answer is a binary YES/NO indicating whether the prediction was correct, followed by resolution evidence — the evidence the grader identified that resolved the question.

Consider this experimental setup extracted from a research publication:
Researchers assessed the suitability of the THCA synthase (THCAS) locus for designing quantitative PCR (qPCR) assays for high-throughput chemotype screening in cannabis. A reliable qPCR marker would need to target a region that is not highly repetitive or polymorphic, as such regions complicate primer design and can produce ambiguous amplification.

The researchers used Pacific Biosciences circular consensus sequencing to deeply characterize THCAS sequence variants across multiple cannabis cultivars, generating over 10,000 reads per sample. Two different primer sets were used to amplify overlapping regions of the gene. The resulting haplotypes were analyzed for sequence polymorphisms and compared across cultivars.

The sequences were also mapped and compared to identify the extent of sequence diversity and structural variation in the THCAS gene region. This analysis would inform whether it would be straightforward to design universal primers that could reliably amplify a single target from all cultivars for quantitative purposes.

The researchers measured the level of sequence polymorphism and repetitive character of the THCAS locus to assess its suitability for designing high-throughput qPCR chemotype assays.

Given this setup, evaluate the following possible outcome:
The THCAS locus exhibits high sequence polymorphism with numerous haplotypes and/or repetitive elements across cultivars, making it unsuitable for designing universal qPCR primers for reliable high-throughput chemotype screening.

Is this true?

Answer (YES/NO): YES